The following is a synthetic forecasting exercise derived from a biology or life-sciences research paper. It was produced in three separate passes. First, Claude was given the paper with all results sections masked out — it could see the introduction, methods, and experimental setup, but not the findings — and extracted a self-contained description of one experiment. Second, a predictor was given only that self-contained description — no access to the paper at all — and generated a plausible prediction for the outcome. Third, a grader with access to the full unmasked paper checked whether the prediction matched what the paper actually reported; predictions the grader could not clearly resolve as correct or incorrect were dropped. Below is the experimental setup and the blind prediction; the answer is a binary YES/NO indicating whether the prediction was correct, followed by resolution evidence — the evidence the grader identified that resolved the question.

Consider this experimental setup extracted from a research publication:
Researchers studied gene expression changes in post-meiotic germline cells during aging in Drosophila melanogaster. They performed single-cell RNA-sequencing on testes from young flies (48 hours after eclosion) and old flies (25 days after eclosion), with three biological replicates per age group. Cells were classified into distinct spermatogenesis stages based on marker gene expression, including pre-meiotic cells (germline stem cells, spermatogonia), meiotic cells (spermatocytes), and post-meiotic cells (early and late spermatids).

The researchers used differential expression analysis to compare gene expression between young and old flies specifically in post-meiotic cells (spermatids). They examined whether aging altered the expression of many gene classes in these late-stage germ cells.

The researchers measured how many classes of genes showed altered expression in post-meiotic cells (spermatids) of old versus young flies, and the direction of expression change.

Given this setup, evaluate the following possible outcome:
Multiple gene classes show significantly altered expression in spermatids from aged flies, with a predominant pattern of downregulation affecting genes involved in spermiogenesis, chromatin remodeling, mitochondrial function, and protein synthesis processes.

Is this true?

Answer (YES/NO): NO